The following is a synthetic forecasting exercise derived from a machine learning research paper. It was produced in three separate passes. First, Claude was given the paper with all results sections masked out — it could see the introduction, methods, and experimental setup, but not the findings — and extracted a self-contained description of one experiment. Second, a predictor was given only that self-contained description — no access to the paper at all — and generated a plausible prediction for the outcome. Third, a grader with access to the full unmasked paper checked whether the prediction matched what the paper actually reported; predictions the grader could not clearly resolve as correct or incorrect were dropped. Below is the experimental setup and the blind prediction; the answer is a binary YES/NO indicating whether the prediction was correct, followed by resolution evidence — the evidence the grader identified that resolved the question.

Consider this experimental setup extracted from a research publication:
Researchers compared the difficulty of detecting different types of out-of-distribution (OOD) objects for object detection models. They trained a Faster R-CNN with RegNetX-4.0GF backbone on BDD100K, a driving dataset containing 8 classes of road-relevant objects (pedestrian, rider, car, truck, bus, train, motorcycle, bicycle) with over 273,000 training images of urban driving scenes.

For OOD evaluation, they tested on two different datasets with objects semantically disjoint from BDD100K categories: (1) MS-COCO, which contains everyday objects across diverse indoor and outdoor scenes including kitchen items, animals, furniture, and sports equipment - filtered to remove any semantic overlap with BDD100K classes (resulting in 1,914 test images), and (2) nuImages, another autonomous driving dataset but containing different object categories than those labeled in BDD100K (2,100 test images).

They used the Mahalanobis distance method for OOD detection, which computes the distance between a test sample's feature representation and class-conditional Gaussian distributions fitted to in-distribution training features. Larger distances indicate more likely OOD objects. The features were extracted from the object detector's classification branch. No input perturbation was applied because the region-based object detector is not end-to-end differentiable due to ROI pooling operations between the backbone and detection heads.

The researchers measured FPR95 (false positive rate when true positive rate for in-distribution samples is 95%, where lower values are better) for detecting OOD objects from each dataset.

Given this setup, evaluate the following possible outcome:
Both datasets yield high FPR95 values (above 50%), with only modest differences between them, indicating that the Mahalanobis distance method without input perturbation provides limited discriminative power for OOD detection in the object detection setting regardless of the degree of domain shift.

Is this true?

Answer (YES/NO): NO